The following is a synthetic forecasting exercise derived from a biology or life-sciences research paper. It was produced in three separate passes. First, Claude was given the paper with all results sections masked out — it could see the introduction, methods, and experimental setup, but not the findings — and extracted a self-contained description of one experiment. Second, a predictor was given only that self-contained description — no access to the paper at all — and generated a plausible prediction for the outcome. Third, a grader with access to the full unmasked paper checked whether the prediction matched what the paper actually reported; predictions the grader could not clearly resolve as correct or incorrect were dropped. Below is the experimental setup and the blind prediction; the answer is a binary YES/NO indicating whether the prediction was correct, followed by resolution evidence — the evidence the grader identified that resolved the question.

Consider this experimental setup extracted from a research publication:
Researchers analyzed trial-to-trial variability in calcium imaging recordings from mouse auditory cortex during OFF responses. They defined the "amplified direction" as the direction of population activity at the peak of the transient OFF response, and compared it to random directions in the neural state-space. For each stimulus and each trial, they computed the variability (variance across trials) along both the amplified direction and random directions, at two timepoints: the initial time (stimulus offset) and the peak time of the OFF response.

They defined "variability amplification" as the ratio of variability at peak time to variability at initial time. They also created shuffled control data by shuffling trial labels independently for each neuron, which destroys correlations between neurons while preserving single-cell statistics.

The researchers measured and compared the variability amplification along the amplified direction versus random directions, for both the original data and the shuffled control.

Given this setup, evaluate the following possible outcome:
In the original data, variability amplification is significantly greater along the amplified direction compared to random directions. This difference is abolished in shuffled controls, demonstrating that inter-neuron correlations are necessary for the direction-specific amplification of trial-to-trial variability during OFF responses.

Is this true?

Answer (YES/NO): NO